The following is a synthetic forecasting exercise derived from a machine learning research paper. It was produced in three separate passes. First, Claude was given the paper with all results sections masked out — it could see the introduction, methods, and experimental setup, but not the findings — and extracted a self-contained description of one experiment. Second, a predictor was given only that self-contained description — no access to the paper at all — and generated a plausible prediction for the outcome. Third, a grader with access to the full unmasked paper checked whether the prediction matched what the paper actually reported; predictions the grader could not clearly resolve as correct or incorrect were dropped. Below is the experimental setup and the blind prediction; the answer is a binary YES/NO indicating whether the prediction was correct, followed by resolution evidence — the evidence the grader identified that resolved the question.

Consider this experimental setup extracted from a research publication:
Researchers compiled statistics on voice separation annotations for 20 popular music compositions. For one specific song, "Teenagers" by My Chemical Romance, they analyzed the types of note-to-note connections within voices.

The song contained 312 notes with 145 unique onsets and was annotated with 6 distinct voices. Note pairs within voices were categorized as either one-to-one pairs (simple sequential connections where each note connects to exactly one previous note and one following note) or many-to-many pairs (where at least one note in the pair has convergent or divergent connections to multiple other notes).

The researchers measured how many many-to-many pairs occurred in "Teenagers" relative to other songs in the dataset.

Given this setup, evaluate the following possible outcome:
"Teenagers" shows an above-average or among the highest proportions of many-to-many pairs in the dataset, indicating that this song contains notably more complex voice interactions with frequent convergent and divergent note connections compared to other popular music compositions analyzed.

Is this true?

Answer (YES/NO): NO